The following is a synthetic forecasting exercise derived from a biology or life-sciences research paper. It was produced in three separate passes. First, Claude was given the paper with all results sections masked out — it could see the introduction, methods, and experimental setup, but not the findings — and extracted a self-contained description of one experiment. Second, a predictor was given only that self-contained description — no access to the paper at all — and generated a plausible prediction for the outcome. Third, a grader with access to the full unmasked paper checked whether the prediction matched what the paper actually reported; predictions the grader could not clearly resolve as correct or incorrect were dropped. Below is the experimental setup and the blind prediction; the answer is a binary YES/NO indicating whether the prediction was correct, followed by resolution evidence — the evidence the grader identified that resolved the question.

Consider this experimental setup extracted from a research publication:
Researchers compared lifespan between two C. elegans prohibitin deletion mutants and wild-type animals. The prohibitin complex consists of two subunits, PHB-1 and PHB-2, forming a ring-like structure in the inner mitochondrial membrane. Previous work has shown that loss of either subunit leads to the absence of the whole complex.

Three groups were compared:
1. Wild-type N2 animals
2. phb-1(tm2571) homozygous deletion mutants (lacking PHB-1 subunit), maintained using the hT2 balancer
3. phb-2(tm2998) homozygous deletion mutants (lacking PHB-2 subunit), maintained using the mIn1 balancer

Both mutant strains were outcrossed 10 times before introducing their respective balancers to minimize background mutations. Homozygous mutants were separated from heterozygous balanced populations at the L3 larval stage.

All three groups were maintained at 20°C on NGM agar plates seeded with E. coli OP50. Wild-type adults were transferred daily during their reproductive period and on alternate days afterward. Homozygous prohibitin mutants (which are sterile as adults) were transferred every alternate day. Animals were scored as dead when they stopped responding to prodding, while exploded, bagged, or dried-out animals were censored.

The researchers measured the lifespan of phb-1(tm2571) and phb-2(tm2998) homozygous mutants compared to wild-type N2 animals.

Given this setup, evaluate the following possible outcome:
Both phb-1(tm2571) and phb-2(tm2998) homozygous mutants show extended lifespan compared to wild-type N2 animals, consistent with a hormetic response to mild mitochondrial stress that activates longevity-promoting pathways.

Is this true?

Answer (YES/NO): NO